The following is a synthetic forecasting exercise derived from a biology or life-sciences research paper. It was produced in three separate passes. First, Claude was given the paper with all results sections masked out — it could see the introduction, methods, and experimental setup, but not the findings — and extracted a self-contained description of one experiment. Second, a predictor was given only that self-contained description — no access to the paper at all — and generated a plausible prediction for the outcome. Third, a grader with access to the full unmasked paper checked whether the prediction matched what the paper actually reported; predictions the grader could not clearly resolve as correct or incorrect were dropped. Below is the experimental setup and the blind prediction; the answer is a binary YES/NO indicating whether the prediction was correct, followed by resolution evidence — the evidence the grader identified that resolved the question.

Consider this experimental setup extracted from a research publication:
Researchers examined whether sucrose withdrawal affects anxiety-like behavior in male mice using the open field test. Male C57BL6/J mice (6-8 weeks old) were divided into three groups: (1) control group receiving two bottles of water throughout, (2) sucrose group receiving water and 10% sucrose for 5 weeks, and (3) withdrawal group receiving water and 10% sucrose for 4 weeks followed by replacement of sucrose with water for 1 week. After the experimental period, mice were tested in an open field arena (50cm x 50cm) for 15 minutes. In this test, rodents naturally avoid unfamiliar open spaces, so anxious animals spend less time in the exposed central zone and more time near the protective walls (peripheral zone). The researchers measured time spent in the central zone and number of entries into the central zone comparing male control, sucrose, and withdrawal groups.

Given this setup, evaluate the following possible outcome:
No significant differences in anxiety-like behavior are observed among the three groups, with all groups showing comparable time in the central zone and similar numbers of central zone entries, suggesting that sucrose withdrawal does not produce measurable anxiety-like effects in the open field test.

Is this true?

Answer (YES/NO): NO